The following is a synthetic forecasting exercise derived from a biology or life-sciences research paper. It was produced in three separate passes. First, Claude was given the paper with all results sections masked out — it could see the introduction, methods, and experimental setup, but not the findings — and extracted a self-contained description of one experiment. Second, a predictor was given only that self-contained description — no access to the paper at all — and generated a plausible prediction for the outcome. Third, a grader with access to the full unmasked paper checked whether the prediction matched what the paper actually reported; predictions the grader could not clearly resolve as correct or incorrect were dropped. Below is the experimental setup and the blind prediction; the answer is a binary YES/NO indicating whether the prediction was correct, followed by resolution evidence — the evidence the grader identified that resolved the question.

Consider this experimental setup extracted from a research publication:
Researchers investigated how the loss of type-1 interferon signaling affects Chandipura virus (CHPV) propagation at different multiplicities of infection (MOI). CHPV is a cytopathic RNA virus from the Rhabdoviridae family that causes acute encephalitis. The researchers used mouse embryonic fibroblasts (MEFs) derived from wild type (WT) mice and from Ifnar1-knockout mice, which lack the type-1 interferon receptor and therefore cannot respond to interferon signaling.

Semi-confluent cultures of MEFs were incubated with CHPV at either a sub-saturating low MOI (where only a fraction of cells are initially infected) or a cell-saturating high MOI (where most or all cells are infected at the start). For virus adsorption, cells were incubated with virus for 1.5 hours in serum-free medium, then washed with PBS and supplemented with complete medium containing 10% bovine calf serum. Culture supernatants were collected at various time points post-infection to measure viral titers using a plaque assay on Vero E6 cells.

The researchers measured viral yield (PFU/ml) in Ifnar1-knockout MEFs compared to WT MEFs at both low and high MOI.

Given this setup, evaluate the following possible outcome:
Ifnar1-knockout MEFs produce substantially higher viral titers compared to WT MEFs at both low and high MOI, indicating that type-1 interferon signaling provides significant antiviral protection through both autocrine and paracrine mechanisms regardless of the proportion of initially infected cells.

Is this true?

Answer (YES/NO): NO